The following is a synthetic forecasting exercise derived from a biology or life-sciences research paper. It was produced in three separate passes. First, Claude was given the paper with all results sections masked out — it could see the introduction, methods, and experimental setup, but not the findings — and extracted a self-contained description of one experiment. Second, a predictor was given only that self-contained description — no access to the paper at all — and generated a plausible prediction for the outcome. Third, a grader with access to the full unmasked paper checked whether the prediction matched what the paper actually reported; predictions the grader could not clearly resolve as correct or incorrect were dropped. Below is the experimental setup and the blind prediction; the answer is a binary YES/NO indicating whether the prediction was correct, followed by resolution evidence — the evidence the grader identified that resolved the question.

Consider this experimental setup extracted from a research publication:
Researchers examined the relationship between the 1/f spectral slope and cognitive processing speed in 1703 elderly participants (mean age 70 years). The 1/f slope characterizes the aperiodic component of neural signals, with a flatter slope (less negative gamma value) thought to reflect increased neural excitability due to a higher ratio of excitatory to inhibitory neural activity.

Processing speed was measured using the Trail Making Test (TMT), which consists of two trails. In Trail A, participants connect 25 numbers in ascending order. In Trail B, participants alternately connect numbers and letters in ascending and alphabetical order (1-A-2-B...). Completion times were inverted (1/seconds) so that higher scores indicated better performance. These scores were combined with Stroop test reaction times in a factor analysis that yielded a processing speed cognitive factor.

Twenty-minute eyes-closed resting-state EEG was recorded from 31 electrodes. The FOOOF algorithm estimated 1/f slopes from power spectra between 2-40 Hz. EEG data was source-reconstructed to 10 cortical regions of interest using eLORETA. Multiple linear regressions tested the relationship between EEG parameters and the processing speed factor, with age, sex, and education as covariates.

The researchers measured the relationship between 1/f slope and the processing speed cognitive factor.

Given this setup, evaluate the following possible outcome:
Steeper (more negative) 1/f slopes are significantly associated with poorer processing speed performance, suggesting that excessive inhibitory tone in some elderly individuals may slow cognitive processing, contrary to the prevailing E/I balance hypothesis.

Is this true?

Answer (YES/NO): NO